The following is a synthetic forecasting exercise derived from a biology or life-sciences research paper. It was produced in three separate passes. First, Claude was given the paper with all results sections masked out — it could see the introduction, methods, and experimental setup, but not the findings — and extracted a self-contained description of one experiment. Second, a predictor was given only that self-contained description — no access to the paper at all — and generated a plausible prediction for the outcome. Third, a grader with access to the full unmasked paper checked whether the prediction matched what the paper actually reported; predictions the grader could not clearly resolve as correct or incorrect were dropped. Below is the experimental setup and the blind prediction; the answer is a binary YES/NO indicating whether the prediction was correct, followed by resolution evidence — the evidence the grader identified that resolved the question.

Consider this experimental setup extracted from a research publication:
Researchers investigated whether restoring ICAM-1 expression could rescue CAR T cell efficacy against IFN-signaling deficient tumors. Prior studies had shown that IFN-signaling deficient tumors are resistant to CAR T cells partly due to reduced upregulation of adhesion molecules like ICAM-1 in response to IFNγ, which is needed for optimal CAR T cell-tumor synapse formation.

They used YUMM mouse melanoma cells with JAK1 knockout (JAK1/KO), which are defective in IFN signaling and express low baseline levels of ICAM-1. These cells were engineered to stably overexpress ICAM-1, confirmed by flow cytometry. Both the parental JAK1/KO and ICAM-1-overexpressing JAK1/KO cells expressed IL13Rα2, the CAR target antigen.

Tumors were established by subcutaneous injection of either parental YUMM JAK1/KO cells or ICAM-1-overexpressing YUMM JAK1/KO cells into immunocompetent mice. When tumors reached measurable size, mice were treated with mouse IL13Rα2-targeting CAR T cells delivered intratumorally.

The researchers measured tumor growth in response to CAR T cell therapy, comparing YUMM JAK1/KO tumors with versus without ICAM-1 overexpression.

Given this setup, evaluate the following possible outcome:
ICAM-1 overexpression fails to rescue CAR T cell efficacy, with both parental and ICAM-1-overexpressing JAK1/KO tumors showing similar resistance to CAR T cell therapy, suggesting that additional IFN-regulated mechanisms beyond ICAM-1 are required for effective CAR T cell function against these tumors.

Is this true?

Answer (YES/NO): YES